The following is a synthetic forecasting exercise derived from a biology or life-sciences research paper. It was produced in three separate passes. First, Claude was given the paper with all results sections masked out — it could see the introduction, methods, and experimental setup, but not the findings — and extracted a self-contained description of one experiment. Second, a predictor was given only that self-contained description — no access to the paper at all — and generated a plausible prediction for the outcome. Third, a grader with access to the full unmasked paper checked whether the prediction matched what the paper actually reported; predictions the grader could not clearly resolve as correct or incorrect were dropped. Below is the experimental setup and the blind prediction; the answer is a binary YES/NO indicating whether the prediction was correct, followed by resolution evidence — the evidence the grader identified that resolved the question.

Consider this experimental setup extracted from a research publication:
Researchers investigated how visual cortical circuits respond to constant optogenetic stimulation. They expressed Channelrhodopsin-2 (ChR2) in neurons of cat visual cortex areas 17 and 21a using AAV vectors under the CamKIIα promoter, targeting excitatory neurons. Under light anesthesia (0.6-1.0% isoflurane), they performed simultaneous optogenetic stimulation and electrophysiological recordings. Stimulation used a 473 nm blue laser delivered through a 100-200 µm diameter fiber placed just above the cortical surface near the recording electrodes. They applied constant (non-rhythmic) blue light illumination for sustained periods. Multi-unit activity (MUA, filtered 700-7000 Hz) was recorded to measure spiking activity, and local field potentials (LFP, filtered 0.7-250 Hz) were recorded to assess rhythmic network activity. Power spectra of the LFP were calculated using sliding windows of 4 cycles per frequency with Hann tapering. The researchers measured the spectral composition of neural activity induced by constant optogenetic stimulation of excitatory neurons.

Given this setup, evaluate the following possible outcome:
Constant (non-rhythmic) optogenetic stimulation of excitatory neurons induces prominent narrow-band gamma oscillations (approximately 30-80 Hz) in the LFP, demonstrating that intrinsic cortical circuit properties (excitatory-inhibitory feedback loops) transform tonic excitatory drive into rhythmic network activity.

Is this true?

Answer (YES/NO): YES